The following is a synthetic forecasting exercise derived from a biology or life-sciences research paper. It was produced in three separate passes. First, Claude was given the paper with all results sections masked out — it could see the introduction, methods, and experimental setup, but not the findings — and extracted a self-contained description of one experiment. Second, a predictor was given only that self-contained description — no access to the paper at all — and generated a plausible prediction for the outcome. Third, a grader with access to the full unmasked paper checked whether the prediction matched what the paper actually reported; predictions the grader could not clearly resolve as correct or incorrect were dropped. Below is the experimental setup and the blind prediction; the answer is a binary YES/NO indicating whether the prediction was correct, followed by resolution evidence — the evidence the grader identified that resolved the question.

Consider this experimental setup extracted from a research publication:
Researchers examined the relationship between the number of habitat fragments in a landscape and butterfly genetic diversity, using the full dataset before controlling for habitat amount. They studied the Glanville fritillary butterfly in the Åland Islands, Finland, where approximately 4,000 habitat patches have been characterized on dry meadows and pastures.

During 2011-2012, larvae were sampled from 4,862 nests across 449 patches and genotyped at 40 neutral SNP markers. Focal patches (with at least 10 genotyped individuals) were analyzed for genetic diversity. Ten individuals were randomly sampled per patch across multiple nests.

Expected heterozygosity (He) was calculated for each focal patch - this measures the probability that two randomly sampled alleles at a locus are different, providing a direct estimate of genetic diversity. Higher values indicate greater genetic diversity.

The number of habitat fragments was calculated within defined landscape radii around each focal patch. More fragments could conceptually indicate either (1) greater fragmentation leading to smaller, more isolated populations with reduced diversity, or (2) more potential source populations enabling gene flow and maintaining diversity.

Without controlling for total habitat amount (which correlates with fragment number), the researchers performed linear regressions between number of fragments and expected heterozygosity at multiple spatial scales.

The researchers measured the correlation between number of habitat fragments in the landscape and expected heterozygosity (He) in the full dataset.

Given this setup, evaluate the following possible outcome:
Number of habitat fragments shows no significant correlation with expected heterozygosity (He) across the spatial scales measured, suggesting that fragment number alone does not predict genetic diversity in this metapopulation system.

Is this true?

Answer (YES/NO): YES